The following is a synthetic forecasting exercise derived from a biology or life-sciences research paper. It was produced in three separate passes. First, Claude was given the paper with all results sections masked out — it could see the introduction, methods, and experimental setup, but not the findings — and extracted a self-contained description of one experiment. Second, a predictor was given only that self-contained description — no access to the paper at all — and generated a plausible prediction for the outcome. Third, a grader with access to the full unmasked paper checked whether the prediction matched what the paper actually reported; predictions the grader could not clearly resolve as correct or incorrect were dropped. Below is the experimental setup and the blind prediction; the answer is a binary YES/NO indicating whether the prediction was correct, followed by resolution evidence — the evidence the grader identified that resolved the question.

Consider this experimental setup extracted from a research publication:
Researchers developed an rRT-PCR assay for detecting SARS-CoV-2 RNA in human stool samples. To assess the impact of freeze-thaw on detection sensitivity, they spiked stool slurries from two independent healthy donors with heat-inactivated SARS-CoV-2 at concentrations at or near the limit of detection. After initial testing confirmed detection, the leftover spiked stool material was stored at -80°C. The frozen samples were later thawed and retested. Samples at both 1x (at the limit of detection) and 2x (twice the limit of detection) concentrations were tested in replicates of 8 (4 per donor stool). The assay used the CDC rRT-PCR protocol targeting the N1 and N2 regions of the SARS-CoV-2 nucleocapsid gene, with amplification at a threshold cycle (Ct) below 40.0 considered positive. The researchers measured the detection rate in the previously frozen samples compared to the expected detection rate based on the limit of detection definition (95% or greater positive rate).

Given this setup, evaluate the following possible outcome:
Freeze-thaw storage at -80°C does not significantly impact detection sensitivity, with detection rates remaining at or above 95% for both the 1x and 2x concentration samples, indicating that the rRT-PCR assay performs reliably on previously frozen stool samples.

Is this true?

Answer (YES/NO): NO